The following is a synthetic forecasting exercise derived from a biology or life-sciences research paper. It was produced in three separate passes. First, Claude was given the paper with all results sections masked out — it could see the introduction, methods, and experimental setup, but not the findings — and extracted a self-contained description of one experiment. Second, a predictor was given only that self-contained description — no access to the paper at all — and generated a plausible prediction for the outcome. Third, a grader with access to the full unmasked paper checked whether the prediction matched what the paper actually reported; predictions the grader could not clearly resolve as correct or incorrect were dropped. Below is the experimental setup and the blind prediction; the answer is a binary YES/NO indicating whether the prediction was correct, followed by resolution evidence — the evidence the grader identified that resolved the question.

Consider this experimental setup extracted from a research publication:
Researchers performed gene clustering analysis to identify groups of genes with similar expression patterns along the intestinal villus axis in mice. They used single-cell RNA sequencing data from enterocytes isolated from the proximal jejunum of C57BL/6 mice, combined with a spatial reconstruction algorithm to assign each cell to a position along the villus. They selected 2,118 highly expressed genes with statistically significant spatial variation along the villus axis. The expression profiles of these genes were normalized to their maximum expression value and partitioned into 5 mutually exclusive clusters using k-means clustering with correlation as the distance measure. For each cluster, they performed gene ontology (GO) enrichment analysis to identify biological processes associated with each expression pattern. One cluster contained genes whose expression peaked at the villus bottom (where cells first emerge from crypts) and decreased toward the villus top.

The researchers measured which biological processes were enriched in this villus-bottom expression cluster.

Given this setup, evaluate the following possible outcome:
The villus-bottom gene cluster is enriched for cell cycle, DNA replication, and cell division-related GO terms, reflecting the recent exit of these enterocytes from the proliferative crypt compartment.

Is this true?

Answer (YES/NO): NO